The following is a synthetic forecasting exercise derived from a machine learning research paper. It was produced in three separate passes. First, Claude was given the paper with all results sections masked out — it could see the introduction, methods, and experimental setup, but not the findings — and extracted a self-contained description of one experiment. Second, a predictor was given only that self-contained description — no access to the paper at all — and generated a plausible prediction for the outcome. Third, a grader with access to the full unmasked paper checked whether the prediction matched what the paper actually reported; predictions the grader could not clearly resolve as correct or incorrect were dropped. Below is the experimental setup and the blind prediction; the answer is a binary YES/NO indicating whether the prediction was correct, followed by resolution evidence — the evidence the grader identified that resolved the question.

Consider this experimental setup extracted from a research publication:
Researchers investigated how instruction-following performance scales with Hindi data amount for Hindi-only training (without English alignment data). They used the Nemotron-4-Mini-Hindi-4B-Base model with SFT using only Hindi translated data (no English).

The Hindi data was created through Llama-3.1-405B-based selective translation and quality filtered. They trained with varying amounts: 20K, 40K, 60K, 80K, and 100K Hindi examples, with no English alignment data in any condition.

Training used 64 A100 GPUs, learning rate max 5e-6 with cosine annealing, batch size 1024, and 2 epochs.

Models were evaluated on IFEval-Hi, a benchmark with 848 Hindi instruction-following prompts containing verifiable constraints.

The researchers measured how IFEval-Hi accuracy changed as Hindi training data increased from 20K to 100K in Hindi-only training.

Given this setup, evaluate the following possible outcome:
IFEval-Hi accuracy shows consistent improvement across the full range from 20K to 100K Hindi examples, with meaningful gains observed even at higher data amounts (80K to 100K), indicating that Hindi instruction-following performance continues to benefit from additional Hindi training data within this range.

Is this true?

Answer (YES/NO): NO